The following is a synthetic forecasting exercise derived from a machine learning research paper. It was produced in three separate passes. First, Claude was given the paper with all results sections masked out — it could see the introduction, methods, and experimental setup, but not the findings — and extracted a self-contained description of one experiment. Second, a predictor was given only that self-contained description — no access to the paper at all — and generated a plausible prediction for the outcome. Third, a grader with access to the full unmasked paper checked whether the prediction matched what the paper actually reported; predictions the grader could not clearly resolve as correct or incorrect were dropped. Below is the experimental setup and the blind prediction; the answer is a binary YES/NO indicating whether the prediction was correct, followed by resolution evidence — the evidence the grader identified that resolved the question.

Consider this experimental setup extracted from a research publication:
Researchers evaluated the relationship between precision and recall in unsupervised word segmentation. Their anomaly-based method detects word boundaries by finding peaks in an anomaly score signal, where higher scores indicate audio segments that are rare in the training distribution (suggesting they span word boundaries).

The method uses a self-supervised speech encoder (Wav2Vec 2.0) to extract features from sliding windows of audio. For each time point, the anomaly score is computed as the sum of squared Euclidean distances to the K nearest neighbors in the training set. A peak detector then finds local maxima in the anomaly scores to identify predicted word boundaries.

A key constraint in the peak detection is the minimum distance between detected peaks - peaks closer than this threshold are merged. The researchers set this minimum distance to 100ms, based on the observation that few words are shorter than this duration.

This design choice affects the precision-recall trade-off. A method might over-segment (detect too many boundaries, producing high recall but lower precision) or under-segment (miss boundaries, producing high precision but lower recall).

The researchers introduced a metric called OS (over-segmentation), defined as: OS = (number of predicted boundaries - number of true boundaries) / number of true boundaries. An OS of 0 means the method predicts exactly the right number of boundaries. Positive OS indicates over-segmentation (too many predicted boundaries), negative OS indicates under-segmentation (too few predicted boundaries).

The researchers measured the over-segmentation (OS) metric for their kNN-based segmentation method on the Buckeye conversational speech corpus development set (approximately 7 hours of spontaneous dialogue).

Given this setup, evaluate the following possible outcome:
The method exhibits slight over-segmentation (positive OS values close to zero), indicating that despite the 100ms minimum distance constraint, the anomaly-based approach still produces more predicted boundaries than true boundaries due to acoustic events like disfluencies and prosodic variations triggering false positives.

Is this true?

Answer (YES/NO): YES